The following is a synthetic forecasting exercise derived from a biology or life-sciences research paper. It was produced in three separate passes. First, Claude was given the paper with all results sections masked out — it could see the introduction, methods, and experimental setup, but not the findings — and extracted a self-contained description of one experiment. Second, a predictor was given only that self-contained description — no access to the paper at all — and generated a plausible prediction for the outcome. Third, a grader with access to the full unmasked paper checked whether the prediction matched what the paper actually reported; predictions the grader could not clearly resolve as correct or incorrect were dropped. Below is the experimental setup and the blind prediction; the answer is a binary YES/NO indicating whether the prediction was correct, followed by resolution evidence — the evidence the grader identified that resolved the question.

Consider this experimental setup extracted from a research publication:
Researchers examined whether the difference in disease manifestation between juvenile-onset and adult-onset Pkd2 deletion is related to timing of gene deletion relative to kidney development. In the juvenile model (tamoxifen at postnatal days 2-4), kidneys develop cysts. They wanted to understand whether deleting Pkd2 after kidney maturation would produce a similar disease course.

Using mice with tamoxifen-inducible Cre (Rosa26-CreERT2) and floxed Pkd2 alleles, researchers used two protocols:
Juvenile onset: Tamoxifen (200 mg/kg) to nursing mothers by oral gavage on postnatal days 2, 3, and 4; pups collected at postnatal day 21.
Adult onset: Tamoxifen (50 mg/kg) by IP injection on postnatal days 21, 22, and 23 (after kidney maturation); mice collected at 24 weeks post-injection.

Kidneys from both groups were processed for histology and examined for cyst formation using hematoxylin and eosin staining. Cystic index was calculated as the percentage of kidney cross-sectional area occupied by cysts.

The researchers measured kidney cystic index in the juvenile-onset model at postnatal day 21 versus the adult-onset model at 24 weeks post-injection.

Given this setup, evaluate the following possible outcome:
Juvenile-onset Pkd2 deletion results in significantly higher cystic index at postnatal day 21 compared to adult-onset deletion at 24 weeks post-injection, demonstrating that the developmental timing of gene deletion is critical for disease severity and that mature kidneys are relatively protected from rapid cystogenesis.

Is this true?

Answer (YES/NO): YES